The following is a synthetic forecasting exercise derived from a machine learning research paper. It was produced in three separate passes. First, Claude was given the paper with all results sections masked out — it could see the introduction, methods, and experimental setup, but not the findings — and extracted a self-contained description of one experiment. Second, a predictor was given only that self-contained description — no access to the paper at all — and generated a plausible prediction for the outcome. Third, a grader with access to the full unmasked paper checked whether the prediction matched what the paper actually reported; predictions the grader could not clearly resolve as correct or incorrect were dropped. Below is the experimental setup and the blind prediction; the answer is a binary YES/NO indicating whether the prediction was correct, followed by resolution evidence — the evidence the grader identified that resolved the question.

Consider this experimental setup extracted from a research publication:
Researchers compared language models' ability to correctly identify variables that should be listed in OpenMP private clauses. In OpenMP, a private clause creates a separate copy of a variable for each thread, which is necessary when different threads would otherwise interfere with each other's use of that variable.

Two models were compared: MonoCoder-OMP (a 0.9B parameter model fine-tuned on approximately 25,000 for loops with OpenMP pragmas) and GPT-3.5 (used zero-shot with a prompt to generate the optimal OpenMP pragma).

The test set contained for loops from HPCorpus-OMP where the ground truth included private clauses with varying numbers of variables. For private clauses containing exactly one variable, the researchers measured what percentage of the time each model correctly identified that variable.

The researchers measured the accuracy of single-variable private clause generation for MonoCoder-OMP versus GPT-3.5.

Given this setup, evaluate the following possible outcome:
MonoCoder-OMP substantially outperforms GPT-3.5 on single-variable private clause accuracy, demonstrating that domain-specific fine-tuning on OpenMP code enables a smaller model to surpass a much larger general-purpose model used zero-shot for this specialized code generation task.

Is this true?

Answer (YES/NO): YES